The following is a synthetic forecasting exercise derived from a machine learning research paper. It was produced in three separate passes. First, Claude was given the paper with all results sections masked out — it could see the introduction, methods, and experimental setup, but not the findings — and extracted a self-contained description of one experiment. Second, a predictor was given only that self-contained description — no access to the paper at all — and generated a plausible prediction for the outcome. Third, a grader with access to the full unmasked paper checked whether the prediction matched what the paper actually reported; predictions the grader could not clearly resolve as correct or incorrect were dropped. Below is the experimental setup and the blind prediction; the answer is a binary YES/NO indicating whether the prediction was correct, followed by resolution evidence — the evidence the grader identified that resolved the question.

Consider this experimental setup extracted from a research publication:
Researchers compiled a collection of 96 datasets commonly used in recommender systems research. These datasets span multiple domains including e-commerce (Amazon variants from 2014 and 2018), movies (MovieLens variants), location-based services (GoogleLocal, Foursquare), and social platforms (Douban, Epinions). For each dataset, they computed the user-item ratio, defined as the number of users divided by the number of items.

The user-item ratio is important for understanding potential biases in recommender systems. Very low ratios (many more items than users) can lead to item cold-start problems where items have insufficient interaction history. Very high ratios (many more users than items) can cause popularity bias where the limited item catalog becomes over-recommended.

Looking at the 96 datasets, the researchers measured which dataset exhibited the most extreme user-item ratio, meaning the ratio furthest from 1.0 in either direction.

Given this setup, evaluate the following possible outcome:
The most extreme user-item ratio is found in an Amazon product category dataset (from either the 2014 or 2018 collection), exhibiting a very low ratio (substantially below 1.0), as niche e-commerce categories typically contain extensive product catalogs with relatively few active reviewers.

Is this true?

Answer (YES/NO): NO